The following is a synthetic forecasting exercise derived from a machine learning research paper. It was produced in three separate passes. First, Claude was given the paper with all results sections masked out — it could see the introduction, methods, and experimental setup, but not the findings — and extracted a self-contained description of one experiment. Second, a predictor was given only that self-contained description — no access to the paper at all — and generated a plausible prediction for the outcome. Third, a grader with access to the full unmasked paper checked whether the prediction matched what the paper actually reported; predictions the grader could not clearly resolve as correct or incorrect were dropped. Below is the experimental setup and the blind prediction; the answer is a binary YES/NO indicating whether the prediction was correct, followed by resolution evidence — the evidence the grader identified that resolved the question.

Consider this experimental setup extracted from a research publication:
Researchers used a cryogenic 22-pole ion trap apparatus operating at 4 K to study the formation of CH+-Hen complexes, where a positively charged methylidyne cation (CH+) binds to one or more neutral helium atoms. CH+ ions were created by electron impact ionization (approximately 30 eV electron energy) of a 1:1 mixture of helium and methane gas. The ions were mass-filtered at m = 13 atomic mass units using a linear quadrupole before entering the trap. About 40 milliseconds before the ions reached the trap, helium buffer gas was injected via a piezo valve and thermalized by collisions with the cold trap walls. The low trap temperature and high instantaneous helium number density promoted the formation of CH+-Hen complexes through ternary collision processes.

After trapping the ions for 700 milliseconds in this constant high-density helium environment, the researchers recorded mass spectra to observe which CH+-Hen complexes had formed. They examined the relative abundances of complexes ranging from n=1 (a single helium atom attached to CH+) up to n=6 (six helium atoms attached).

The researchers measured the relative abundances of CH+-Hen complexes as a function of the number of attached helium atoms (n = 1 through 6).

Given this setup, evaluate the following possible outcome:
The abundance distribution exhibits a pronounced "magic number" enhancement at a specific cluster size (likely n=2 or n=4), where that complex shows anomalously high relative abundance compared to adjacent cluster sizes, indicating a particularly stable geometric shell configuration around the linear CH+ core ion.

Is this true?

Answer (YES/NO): NO